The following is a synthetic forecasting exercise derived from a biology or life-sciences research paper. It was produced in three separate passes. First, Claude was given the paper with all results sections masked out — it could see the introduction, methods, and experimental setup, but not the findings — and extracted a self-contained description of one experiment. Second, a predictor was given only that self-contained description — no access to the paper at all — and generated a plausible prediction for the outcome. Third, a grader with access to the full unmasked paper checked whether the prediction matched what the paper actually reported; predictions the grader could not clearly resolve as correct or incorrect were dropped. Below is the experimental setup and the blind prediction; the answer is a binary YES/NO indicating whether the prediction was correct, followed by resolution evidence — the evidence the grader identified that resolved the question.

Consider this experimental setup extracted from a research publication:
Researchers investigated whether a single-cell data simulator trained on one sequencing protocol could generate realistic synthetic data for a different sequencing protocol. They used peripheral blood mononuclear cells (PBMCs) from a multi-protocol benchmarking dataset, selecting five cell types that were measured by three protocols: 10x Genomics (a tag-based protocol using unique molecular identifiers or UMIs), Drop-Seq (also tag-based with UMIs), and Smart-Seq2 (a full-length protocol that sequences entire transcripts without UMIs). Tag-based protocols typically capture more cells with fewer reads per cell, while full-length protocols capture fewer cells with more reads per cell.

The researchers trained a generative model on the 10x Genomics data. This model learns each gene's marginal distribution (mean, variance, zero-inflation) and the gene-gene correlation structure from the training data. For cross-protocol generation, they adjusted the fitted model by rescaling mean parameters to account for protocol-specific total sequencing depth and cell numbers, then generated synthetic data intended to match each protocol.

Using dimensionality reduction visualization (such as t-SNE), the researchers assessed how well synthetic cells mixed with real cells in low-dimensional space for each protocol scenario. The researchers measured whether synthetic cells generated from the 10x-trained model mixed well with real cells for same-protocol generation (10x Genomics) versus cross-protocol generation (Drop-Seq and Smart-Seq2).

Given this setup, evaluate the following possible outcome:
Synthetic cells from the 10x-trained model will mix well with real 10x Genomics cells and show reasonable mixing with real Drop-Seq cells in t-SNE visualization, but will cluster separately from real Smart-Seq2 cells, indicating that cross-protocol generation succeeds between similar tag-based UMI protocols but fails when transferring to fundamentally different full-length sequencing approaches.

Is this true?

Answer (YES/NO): NO